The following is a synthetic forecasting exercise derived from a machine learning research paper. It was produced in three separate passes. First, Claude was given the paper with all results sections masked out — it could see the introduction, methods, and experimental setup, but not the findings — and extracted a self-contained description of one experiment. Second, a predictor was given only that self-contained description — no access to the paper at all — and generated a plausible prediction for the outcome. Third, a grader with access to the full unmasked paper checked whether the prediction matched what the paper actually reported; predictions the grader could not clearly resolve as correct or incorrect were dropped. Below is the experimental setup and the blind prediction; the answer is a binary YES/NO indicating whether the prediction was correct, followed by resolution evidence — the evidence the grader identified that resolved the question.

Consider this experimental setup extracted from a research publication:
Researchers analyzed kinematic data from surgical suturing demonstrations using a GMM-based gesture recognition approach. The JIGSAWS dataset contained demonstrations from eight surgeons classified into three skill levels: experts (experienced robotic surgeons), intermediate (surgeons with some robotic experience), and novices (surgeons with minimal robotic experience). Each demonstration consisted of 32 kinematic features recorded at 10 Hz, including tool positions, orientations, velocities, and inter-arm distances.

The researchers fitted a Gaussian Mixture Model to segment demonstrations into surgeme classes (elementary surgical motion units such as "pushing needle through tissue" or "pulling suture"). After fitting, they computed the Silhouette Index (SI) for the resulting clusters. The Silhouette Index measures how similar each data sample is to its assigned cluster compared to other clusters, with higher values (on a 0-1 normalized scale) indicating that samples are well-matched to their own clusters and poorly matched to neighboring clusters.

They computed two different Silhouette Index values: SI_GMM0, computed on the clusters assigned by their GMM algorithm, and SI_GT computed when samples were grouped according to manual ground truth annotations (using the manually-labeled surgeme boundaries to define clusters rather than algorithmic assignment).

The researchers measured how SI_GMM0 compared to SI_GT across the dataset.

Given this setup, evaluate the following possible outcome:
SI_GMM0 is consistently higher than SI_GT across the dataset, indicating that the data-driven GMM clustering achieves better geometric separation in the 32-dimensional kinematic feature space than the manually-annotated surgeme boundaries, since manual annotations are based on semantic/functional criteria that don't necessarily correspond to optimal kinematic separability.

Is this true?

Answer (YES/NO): NO